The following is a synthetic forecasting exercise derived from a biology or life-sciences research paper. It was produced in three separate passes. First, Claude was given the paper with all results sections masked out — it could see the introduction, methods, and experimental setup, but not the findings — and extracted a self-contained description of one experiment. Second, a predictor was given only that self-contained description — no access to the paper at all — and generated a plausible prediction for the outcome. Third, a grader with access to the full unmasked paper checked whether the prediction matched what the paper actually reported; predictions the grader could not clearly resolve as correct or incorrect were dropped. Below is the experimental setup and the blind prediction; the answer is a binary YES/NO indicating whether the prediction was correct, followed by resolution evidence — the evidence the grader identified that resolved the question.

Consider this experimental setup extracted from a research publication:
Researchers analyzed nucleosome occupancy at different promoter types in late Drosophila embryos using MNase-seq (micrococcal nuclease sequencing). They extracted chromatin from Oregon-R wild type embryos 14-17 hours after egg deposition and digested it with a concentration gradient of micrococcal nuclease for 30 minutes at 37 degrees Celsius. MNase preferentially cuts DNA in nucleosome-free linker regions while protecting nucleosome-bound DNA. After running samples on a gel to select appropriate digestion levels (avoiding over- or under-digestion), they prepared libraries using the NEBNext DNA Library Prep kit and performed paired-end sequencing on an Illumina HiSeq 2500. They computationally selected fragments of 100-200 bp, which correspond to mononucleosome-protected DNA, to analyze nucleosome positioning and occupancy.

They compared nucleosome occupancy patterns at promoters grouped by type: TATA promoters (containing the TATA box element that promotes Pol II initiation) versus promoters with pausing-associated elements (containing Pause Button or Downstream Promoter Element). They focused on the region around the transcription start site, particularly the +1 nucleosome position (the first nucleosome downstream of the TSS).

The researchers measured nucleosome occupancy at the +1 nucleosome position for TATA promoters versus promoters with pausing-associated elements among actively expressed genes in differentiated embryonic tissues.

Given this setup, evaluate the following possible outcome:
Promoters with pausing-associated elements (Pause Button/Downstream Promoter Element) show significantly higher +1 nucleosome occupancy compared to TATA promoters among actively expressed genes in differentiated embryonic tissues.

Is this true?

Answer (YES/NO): NO